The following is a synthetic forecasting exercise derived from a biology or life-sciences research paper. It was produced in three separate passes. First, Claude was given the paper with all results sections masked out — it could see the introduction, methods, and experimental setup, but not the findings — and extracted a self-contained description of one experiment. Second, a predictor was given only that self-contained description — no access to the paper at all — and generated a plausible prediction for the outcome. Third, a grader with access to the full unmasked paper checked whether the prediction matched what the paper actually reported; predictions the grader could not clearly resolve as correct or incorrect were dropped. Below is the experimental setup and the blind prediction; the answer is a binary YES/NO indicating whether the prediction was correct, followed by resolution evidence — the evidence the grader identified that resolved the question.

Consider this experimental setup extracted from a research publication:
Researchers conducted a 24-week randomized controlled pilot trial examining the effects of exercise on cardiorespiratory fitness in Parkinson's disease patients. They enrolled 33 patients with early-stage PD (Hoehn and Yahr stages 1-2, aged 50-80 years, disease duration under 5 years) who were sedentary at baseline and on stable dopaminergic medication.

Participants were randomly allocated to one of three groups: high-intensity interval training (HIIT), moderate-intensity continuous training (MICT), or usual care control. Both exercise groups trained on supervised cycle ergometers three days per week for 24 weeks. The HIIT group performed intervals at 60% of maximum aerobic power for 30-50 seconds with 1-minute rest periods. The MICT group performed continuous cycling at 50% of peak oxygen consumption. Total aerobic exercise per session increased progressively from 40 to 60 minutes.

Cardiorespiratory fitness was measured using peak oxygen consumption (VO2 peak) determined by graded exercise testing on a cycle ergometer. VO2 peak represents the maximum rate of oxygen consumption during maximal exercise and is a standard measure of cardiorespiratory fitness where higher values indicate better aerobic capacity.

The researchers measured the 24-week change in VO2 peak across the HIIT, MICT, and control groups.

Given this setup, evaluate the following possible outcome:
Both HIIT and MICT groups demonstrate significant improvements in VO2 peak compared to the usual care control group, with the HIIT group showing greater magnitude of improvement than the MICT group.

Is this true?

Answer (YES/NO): NO